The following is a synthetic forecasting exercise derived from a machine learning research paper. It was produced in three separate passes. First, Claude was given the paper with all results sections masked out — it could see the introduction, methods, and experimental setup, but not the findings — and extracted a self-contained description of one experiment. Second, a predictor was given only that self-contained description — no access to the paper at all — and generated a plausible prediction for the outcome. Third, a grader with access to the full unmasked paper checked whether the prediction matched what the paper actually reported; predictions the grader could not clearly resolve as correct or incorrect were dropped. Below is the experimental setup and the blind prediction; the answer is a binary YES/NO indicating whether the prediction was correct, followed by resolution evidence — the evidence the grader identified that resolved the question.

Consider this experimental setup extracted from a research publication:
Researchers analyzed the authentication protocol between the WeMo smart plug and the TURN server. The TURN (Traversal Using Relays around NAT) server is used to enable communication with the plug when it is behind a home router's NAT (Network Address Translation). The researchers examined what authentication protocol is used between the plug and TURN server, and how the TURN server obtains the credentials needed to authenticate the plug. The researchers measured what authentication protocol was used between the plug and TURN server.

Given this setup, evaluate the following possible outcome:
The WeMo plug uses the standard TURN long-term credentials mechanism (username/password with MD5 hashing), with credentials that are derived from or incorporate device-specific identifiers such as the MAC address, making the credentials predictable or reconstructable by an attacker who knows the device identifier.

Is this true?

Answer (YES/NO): NO